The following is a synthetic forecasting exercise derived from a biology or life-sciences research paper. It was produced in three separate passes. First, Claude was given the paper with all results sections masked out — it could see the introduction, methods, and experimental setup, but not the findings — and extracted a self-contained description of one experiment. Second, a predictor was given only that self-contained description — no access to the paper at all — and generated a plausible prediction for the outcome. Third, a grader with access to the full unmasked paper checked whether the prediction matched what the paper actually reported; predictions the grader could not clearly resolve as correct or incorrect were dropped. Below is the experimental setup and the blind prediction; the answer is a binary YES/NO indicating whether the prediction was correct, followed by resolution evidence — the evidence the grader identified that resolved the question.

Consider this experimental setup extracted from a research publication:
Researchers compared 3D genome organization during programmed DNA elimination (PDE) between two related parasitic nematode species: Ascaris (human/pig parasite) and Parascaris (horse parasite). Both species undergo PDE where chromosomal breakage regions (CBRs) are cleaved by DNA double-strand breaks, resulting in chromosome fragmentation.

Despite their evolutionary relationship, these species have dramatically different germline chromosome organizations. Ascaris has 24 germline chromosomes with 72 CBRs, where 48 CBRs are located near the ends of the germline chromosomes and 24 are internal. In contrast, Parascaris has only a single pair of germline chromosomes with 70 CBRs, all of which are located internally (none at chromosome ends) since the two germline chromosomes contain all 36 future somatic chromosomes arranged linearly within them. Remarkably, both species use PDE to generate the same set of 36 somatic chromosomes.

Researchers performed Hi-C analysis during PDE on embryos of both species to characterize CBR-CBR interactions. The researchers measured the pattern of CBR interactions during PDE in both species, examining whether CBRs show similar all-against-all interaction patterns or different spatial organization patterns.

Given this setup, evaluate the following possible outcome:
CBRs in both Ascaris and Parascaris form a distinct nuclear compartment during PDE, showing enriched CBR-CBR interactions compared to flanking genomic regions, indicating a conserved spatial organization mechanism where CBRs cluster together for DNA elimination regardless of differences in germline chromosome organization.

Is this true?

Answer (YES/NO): NO